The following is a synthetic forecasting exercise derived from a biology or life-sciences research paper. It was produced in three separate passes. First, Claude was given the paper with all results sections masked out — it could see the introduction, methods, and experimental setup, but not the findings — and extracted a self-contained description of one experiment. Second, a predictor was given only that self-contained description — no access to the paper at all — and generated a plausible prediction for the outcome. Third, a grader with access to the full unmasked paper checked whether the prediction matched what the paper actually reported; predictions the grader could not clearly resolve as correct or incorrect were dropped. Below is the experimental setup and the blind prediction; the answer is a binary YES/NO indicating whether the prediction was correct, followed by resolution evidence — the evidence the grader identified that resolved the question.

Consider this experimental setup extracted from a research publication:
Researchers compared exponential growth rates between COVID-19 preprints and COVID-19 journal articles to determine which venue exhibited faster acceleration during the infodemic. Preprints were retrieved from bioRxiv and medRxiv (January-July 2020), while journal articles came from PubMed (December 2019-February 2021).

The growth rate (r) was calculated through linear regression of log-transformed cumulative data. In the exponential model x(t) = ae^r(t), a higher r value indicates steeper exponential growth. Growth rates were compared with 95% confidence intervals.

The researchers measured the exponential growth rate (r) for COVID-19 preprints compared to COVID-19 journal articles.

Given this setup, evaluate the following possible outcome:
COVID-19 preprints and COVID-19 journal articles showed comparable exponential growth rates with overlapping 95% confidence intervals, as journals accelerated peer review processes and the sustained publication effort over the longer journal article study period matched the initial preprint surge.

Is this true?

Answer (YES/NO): YES